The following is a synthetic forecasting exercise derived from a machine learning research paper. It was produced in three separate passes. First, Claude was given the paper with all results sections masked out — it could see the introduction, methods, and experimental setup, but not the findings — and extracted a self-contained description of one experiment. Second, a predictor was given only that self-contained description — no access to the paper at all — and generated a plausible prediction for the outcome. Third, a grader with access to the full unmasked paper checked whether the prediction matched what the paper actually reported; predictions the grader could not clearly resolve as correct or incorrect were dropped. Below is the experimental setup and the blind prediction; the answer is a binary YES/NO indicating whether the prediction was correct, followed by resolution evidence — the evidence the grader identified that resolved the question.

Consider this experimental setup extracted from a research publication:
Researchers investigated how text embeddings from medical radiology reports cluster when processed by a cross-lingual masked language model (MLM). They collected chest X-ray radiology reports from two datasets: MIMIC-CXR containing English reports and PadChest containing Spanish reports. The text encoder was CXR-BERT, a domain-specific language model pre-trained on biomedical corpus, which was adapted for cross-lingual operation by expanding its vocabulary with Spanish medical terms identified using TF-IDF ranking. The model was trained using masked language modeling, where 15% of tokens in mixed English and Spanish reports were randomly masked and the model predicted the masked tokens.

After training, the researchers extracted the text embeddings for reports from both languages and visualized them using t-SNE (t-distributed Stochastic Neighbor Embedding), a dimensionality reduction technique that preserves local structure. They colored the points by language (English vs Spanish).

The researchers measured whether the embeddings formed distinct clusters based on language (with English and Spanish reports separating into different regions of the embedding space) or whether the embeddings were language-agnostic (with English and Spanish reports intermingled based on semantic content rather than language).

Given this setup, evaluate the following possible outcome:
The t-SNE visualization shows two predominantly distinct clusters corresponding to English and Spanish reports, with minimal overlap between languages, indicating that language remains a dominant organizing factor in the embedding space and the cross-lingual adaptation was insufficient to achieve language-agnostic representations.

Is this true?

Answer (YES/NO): YES